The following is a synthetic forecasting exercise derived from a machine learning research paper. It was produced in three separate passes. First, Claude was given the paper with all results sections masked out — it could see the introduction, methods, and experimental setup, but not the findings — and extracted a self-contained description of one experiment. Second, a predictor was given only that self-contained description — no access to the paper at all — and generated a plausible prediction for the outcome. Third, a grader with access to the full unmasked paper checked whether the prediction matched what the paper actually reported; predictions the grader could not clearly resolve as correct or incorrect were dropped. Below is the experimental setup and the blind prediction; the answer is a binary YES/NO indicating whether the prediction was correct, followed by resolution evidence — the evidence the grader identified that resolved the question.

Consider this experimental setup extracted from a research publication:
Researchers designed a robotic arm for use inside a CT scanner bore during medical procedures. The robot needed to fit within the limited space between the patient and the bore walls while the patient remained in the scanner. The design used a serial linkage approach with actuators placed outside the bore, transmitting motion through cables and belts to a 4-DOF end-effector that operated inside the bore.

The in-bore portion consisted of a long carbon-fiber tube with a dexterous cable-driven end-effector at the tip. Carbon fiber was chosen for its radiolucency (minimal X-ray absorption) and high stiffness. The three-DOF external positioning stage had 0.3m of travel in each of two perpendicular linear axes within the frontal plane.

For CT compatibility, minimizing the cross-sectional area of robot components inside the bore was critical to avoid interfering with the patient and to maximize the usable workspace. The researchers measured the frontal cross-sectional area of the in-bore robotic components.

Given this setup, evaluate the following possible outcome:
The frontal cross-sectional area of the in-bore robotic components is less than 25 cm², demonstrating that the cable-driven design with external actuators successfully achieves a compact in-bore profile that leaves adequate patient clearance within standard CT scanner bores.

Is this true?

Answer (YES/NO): YES